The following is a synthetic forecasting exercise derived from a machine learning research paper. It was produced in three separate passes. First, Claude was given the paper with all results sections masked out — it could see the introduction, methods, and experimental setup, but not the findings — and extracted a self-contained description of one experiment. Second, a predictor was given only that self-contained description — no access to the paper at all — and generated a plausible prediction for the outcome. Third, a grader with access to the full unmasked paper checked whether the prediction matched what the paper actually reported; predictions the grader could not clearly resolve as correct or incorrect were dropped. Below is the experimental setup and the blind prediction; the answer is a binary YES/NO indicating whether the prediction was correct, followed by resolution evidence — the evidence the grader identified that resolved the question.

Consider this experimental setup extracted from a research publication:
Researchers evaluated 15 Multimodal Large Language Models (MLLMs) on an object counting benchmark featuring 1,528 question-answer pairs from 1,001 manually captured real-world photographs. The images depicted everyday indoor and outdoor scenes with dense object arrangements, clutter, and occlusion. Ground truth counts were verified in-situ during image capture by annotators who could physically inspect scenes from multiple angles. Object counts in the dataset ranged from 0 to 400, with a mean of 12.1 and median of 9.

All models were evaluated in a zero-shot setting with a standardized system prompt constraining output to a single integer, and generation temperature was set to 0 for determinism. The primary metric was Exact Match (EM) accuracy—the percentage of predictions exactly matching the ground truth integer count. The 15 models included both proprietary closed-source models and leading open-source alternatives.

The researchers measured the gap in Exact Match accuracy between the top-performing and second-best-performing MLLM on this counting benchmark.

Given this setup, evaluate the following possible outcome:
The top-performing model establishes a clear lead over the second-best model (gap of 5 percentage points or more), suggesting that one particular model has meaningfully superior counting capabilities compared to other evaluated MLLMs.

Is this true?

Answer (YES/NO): YES